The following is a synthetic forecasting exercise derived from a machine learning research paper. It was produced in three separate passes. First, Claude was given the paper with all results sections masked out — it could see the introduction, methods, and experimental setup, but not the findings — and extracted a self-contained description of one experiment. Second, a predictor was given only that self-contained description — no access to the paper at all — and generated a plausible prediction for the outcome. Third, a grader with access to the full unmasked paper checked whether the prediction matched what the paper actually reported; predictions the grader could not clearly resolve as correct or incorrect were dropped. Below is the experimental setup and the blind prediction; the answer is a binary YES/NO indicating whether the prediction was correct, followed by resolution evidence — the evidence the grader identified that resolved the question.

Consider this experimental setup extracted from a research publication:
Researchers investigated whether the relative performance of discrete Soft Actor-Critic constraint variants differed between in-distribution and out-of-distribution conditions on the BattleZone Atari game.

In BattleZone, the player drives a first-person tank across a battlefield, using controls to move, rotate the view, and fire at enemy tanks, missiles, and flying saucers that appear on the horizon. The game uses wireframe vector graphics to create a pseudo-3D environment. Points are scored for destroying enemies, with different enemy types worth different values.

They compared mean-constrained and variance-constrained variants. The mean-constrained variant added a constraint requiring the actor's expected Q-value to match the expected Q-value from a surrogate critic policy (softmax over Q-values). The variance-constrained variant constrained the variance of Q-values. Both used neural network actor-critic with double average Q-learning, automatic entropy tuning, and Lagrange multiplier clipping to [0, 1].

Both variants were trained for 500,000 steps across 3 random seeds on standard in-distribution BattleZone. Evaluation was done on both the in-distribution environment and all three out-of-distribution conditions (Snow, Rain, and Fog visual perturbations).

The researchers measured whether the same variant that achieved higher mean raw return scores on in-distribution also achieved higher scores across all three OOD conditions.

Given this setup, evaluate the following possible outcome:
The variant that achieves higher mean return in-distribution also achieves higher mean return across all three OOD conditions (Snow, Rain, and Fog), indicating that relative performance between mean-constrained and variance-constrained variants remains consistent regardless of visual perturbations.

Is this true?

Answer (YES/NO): YES